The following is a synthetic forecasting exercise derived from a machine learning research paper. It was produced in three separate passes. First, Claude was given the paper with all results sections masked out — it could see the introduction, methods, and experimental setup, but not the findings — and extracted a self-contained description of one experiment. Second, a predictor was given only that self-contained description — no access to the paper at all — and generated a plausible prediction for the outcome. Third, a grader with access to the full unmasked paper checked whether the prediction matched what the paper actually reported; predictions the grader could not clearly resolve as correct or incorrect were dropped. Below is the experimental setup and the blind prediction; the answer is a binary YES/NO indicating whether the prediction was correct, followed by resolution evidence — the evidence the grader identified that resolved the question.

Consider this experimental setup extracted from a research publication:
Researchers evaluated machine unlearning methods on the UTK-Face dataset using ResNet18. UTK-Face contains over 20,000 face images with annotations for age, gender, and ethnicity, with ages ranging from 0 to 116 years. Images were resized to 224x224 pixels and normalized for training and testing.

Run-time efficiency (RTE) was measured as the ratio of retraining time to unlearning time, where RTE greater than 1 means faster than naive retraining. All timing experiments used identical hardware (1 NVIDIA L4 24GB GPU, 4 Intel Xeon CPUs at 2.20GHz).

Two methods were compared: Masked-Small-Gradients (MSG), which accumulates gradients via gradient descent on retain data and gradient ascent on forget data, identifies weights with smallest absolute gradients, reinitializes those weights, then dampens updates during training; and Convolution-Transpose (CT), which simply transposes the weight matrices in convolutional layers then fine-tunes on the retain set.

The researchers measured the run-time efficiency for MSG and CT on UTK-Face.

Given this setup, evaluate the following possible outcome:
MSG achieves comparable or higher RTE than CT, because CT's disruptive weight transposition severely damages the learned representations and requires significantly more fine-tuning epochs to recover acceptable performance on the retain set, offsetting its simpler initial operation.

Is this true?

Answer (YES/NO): NO